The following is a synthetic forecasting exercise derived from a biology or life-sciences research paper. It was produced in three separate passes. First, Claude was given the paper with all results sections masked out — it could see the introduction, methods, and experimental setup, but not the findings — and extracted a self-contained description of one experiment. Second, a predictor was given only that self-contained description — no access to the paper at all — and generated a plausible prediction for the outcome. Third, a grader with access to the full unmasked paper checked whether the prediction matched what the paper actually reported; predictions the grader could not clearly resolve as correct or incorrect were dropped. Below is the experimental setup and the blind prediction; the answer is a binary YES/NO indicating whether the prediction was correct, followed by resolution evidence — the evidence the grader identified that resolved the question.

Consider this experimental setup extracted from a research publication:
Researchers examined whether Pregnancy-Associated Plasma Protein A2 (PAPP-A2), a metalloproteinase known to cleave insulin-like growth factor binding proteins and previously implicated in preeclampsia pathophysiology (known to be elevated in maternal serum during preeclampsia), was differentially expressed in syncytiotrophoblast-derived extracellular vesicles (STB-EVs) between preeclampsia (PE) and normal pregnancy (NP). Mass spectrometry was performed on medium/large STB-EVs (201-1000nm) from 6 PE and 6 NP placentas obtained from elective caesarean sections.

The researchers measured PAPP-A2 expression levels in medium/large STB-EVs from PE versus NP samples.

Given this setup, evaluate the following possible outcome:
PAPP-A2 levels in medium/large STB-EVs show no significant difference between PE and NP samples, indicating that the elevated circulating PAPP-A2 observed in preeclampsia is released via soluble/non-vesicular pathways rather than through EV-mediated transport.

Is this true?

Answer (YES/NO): NO